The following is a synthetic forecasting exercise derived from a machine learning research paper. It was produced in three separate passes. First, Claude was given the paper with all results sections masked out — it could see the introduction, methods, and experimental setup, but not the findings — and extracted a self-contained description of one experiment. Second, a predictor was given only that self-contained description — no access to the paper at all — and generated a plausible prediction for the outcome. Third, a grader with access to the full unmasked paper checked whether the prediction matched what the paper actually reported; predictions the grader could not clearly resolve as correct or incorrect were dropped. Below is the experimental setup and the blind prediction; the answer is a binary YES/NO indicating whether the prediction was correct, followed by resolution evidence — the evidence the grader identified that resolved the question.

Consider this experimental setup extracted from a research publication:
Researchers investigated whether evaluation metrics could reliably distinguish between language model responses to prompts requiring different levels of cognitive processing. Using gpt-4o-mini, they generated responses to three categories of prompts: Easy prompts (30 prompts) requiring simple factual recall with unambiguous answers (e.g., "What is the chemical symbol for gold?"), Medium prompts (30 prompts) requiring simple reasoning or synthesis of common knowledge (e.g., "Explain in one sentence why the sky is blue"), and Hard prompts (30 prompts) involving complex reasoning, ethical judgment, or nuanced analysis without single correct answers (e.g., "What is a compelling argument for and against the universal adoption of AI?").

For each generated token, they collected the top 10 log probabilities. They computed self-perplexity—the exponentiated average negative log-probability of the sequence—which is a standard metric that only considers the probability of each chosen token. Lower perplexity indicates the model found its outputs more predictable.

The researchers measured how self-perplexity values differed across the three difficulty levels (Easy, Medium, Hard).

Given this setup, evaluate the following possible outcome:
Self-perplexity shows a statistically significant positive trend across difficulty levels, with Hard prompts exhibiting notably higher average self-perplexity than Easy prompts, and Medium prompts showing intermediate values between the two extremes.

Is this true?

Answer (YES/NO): YES